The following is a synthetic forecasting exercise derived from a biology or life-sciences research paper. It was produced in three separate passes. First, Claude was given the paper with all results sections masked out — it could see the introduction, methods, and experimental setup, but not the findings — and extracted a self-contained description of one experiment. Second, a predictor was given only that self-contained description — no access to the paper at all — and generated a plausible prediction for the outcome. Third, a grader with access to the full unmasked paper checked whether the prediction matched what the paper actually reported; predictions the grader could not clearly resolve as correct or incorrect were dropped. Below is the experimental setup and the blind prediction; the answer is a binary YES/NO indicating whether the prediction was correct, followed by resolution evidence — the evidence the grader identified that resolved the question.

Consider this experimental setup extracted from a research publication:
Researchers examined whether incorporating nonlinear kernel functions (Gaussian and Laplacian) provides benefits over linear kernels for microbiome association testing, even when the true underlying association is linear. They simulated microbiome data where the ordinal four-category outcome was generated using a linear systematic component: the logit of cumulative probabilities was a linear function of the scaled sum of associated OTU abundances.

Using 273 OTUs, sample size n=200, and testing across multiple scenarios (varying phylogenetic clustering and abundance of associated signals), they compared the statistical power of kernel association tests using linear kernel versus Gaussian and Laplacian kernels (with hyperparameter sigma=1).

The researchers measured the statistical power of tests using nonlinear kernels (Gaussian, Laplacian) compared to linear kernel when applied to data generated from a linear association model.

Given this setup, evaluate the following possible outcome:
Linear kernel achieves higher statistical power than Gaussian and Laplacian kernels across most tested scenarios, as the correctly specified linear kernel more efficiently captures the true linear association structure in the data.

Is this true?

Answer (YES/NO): NO